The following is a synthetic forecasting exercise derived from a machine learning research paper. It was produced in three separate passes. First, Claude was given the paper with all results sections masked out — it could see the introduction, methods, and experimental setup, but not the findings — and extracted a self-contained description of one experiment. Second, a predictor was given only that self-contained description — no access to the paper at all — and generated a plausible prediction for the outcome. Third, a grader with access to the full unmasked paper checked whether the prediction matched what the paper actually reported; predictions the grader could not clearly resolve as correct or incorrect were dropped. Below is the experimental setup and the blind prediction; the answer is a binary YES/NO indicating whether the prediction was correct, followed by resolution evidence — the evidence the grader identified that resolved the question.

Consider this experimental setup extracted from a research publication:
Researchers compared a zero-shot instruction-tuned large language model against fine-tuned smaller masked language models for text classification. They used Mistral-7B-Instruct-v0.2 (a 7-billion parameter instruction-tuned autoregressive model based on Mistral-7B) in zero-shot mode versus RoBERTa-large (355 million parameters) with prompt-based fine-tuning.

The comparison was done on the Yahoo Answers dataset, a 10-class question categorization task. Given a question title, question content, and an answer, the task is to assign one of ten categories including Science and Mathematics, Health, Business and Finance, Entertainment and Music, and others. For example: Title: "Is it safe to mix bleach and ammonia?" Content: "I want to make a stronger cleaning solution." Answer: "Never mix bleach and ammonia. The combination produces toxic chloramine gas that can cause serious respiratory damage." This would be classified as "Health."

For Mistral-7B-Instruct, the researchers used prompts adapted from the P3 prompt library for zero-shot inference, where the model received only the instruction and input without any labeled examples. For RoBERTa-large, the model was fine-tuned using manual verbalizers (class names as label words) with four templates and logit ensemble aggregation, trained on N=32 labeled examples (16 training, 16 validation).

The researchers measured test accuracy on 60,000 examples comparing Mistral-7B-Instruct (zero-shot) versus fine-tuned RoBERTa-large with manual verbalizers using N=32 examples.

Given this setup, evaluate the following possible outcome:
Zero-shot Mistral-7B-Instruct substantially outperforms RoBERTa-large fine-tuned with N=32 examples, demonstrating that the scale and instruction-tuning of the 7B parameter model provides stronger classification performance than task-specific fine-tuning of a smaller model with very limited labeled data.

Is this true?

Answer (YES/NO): NO